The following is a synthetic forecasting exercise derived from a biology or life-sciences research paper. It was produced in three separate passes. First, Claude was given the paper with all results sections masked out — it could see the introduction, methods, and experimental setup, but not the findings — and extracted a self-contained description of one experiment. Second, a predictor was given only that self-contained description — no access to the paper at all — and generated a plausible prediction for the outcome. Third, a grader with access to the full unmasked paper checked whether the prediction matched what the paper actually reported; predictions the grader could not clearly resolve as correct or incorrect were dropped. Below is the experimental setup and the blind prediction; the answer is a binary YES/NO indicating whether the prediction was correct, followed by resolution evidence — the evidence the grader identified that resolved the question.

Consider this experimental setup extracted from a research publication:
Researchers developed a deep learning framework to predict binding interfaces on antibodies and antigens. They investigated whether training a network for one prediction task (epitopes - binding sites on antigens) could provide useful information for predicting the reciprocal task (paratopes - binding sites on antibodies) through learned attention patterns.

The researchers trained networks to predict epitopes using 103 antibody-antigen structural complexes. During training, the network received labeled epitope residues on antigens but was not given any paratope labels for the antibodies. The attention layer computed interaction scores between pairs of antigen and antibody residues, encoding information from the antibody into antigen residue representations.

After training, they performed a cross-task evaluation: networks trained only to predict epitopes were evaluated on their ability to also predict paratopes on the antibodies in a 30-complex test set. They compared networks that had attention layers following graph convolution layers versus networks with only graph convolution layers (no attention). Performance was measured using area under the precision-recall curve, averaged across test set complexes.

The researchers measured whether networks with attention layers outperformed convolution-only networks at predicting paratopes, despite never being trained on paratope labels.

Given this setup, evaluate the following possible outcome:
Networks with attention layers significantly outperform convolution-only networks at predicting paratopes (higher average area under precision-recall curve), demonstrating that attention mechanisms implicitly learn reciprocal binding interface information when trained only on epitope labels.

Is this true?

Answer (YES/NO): YES